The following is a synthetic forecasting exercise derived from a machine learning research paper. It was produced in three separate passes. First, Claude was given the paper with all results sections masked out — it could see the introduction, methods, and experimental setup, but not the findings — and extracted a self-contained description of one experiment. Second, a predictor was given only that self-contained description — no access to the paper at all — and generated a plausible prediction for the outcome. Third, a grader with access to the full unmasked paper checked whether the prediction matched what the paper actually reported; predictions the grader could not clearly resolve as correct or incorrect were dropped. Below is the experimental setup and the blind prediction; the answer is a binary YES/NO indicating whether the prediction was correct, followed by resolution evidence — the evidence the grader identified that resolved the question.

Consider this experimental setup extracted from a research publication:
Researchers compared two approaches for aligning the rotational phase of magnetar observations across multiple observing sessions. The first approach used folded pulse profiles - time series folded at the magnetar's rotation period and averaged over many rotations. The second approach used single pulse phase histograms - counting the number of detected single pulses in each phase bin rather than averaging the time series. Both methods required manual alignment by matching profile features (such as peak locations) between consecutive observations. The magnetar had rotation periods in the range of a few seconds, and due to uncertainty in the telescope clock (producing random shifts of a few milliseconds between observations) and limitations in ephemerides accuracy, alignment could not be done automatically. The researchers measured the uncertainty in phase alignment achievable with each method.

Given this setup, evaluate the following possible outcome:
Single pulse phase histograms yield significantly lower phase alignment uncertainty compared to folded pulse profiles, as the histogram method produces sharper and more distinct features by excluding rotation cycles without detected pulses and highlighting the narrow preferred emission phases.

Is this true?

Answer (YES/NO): YES